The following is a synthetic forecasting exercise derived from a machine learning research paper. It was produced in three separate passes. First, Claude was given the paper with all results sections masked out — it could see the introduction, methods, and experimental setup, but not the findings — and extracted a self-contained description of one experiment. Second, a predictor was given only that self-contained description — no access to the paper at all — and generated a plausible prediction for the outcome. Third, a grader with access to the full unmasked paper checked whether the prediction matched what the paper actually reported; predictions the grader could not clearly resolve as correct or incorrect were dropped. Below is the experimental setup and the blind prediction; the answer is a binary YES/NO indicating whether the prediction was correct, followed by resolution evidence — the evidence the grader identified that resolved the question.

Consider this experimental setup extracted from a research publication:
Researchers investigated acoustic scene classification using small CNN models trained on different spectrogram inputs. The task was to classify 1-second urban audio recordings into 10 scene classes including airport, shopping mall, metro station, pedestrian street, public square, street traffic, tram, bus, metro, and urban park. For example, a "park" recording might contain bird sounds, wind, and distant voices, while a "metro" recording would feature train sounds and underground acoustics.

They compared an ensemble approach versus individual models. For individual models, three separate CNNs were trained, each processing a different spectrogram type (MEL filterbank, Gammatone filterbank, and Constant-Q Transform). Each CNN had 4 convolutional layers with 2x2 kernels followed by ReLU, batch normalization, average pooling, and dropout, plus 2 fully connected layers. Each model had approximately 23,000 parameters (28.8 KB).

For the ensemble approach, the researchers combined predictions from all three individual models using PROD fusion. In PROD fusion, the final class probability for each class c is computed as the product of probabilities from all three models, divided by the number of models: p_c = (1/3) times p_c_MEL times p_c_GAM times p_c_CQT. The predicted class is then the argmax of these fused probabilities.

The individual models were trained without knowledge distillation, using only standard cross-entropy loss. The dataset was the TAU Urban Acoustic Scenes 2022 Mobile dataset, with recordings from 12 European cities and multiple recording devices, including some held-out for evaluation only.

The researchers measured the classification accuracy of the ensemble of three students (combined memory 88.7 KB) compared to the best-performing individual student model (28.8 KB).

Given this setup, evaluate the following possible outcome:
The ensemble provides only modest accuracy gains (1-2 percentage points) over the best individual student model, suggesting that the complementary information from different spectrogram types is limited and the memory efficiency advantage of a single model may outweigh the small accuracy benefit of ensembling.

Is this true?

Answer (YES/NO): NO